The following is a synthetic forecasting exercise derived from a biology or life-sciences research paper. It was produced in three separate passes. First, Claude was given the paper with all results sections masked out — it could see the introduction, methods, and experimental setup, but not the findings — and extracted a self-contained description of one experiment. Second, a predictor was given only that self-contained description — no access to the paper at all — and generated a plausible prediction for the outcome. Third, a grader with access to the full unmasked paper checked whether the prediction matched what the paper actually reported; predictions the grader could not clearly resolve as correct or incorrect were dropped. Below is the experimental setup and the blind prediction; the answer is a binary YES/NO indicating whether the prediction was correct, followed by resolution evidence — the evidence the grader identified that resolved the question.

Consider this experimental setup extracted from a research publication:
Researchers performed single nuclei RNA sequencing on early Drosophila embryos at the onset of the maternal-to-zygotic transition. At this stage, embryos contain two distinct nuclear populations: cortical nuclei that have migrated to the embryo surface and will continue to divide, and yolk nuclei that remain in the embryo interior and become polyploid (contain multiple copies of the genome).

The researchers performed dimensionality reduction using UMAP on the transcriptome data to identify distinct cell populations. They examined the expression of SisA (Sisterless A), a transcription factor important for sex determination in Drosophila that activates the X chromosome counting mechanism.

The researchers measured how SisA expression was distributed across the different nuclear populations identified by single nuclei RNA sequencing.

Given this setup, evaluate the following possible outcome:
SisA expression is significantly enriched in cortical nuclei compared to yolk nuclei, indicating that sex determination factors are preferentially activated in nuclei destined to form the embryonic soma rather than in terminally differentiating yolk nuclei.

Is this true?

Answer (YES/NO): NO